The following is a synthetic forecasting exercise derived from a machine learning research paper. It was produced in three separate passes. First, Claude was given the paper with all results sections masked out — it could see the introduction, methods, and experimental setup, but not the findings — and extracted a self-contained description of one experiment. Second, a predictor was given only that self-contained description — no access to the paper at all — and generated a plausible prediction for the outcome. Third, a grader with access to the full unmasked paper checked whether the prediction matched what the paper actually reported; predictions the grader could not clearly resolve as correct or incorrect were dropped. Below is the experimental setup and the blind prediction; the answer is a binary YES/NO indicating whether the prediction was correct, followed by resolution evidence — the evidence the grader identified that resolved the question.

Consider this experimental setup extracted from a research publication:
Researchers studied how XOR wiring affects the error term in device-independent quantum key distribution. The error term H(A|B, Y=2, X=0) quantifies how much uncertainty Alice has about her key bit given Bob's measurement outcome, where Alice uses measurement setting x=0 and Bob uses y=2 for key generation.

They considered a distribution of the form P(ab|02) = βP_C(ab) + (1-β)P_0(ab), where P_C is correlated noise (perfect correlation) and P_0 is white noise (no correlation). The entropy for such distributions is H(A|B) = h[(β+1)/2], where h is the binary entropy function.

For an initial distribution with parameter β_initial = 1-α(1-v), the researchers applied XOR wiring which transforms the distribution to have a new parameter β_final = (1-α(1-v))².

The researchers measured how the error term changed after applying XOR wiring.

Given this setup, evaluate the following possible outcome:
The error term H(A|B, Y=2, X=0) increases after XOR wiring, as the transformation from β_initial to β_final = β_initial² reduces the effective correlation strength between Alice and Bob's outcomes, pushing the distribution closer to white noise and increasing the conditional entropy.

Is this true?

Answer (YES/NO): YES